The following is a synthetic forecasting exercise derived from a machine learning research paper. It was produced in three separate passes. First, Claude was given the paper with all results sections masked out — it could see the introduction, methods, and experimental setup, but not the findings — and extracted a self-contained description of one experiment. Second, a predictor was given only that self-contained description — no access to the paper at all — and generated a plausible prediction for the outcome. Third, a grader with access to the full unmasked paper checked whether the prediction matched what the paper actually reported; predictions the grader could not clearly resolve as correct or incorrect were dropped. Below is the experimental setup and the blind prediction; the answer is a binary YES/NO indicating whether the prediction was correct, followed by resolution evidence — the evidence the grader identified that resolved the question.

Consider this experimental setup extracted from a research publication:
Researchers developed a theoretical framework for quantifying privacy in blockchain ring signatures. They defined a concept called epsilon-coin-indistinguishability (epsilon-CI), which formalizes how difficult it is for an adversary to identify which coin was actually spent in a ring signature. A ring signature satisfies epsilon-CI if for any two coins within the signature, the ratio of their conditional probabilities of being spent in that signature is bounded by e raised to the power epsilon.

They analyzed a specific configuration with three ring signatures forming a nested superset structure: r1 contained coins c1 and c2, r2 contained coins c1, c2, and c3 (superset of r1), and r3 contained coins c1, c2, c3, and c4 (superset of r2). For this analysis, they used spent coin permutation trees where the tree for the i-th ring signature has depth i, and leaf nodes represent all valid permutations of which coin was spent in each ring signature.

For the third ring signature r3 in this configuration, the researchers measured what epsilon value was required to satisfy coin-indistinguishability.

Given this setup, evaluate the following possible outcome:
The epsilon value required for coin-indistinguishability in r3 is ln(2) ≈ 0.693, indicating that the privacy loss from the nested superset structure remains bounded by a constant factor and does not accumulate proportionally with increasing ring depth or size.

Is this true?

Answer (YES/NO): YES